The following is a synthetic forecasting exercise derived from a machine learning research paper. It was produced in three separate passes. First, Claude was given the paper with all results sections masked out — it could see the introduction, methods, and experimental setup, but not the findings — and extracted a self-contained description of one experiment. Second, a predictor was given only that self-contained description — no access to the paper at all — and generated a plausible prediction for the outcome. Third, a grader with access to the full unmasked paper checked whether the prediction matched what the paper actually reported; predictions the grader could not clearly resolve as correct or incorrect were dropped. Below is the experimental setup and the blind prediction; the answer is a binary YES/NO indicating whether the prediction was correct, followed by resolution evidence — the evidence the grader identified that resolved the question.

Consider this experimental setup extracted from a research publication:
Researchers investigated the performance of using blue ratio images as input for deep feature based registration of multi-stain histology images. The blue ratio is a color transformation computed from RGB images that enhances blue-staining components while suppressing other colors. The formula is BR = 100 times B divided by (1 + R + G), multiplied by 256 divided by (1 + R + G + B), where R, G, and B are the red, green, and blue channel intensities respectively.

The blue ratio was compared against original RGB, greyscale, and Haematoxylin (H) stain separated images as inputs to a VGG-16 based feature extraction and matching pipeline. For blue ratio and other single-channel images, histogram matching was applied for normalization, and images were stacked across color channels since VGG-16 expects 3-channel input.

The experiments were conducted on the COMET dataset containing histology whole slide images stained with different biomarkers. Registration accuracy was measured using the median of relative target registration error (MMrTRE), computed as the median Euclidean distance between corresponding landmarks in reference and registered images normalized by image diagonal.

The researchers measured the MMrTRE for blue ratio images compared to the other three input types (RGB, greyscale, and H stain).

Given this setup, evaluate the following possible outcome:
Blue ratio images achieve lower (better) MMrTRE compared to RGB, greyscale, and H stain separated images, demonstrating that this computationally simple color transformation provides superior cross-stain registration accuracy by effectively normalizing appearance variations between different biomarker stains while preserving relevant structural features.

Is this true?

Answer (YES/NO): NO